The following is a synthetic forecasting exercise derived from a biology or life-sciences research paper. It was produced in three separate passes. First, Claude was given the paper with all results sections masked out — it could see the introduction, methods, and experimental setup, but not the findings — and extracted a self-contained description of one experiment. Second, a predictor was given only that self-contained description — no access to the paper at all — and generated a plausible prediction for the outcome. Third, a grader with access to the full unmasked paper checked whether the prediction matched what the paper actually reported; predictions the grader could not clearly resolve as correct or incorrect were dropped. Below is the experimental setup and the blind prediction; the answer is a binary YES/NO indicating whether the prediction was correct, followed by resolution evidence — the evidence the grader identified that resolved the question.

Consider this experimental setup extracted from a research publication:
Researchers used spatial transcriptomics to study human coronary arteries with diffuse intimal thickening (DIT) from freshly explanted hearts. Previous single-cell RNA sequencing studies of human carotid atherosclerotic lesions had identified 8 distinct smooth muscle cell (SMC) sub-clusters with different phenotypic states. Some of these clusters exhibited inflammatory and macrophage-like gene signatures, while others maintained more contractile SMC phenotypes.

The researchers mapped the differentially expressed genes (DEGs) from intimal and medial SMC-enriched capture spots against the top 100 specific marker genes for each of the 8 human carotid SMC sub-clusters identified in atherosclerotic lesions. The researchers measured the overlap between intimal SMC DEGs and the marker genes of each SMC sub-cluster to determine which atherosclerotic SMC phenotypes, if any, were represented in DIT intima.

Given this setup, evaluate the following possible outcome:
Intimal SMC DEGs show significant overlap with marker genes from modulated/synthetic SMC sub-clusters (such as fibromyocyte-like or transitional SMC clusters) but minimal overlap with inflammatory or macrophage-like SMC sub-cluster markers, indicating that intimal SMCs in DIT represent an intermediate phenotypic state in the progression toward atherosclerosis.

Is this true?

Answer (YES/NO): NO